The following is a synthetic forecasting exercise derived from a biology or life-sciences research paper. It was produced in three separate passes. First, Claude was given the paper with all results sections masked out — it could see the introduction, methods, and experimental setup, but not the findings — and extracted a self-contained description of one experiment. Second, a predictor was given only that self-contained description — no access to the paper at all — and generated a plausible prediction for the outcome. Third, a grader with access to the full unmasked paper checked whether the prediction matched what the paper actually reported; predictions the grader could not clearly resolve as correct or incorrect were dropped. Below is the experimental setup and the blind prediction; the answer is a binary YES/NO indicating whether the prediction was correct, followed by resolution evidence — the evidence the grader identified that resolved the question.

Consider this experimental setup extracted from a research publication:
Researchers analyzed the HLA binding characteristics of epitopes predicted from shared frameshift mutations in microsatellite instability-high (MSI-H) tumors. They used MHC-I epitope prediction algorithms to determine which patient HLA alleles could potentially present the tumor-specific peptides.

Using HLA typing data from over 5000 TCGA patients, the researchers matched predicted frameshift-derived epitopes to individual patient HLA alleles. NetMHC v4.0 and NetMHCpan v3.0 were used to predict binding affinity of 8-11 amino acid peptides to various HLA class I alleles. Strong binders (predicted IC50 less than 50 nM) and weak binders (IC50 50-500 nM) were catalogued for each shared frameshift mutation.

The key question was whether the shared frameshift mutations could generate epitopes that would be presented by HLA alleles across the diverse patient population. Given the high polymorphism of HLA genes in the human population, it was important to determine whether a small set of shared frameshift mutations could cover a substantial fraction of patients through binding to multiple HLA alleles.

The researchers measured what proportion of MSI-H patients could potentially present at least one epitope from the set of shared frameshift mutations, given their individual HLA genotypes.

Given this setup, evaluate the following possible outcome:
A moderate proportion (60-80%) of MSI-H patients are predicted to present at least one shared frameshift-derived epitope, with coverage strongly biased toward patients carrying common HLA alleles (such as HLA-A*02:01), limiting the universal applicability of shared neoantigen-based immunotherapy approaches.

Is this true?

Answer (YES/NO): NO